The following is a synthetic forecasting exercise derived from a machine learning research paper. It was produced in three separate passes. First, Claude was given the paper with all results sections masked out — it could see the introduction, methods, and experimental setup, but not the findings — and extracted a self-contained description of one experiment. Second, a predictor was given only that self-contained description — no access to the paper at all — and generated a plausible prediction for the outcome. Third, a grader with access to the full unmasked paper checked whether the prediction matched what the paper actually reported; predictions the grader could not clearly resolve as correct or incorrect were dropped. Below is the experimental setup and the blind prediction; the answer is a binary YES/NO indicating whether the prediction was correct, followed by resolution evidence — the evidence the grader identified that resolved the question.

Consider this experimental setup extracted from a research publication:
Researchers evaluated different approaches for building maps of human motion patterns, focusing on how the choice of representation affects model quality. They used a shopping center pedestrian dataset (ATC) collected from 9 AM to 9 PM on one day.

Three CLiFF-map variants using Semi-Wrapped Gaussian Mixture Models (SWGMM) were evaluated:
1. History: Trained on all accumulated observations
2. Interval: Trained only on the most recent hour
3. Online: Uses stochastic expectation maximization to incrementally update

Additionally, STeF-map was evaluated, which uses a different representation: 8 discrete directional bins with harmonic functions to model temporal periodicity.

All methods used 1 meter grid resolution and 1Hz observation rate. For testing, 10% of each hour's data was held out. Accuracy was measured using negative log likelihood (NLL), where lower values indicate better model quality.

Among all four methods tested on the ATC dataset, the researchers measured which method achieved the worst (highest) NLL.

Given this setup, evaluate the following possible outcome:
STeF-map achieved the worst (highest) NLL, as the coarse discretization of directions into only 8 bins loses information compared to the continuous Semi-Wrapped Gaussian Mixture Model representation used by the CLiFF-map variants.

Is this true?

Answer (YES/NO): YES